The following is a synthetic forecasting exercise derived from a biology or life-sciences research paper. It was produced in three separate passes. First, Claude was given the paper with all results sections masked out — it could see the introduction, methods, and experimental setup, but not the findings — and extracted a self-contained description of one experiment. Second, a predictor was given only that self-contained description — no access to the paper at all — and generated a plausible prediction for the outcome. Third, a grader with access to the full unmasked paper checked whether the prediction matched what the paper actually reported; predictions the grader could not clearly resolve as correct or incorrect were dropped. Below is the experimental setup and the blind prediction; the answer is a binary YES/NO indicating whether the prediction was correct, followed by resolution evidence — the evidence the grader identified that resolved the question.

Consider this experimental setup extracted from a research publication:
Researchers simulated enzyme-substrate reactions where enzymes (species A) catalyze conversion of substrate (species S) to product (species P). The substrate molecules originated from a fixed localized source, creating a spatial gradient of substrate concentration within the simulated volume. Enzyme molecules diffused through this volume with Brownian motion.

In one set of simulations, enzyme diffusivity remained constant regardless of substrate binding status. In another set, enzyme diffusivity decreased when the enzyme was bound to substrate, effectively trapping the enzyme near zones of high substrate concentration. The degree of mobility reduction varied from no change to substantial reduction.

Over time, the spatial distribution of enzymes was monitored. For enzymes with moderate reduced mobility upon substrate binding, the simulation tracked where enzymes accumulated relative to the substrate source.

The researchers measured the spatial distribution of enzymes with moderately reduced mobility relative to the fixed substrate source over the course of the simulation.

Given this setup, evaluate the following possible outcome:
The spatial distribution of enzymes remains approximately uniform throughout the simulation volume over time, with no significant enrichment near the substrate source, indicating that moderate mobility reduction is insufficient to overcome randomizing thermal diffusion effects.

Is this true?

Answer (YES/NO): NO